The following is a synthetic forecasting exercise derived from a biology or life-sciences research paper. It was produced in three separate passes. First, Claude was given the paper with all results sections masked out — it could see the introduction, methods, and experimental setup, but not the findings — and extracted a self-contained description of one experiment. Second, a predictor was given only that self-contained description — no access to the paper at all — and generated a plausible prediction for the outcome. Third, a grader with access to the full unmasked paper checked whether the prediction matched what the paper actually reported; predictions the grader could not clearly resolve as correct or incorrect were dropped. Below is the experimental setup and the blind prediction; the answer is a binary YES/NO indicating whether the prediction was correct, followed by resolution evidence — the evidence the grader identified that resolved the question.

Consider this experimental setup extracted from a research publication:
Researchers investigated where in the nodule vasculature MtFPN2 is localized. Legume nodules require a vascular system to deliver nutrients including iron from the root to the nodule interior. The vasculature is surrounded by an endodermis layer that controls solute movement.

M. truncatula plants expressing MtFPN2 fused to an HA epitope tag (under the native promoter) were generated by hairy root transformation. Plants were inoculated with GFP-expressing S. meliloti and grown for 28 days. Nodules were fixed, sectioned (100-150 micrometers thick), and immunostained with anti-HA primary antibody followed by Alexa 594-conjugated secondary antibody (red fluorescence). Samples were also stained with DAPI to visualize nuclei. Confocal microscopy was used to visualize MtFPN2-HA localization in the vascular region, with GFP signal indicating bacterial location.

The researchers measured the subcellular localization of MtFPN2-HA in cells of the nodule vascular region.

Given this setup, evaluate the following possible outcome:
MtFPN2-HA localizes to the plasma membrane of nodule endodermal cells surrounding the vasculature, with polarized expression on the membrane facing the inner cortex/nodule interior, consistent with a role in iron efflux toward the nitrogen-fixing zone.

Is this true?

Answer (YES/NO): NO